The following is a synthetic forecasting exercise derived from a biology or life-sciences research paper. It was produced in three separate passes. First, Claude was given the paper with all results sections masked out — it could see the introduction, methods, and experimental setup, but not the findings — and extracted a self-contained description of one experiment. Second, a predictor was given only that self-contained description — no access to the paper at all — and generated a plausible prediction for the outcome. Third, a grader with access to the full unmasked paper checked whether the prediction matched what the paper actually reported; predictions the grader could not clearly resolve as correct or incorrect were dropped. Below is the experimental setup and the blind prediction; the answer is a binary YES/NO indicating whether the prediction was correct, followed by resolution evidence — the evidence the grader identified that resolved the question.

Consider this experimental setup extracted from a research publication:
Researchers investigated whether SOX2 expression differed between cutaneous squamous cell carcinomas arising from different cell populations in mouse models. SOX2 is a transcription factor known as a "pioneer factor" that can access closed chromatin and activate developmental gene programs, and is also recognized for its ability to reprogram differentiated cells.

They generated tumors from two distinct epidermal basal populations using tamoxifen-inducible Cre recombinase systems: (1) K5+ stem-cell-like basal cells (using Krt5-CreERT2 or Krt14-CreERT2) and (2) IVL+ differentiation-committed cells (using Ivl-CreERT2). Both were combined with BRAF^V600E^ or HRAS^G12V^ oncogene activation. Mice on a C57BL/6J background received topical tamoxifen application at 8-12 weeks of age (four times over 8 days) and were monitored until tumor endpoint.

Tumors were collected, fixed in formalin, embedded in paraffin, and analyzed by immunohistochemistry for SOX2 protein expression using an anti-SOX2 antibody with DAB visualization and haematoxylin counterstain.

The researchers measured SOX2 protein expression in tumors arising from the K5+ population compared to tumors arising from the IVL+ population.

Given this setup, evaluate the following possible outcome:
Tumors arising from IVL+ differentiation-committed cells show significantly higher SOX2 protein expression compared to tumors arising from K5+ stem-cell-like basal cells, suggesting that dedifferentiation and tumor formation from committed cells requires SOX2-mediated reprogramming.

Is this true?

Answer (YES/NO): YES